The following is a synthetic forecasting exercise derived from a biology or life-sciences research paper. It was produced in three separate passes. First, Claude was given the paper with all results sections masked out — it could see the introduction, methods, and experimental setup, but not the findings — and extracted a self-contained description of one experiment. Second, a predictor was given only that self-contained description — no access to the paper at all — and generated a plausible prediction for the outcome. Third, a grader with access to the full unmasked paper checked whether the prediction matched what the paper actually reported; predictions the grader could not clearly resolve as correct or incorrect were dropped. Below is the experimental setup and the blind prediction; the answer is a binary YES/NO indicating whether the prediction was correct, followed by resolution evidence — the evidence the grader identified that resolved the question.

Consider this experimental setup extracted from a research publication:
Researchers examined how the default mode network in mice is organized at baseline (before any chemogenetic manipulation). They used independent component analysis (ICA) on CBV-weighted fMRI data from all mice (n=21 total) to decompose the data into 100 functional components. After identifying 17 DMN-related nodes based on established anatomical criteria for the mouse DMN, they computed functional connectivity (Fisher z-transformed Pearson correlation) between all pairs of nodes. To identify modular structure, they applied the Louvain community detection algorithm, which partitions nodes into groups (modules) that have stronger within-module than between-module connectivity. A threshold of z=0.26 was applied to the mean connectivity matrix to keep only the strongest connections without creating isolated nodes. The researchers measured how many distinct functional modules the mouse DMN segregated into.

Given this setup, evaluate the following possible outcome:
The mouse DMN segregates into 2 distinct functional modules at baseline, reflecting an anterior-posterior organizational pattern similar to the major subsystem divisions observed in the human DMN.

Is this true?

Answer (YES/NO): NO